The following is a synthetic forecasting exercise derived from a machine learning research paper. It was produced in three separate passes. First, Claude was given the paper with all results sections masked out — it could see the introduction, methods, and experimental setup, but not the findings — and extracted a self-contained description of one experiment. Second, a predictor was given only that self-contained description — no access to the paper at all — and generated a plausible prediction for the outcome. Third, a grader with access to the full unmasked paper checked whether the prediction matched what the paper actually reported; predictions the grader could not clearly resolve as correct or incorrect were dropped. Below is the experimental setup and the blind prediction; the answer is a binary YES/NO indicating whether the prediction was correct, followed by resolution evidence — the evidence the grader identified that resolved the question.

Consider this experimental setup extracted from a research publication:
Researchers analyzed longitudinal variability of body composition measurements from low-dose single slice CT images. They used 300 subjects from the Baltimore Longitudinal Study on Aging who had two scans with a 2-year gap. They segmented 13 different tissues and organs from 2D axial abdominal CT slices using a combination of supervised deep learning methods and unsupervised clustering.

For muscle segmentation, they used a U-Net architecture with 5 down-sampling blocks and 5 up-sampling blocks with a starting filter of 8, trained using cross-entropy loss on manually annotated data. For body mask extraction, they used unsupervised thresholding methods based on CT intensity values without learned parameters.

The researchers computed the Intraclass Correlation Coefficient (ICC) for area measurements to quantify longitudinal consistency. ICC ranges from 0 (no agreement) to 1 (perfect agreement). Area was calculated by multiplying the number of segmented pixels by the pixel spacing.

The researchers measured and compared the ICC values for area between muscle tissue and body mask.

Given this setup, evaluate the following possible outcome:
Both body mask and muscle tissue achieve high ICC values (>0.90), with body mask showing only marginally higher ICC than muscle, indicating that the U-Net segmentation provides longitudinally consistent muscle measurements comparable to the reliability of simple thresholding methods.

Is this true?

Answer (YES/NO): YES